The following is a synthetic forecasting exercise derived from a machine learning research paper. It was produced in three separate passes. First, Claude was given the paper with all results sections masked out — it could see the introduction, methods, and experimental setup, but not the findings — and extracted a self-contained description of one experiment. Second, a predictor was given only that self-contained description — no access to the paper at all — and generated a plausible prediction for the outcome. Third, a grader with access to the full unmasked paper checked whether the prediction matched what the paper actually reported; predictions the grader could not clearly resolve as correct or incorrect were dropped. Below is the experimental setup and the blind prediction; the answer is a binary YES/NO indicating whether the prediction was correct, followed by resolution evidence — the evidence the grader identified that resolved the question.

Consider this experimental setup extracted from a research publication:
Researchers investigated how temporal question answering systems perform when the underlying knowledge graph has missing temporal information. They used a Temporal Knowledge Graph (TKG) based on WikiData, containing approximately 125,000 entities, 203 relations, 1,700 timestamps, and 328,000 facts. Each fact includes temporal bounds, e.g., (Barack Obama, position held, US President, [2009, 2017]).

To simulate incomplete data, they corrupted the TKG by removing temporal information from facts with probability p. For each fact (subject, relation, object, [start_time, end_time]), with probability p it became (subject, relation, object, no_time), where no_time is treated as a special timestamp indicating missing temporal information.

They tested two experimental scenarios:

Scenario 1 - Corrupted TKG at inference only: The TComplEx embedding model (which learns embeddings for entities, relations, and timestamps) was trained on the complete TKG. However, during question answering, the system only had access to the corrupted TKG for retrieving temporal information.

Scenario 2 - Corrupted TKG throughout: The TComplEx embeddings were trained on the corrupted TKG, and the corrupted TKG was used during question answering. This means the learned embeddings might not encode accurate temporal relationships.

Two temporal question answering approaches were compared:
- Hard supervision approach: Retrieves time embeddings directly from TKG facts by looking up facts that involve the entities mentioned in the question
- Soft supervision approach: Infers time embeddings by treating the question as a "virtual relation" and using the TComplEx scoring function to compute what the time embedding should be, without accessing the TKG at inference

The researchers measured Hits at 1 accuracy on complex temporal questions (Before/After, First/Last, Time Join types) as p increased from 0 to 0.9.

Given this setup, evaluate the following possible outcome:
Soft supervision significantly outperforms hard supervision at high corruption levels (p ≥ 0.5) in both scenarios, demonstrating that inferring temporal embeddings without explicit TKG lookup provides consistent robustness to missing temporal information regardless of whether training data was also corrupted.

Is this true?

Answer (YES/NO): NO